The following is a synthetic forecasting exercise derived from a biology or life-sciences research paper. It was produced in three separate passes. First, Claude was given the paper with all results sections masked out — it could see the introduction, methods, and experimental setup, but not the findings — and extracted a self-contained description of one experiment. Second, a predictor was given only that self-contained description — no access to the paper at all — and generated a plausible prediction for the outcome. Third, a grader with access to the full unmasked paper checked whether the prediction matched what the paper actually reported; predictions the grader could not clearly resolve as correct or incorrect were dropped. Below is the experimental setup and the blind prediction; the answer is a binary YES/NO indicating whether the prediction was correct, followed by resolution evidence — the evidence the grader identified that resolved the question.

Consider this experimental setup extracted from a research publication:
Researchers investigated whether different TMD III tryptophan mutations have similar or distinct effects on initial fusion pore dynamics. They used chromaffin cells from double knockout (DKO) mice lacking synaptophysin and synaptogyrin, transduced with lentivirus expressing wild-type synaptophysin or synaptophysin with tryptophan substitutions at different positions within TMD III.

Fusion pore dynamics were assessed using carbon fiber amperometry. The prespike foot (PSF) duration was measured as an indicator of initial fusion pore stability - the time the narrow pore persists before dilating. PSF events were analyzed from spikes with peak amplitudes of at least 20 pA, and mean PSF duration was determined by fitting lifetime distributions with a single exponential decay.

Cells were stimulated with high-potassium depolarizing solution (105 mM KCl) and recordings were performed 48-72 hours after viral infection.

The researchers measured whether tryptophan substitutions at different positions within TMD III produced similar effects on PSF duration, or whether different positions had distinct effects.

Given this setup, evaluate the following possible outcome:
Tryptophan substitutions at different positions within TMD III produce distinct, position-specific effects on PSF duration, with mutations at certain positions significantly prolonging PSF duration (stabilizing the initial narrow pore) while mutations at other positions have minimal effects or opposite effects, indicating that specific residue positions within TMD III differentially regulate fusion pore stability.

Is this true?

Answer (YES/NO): NO